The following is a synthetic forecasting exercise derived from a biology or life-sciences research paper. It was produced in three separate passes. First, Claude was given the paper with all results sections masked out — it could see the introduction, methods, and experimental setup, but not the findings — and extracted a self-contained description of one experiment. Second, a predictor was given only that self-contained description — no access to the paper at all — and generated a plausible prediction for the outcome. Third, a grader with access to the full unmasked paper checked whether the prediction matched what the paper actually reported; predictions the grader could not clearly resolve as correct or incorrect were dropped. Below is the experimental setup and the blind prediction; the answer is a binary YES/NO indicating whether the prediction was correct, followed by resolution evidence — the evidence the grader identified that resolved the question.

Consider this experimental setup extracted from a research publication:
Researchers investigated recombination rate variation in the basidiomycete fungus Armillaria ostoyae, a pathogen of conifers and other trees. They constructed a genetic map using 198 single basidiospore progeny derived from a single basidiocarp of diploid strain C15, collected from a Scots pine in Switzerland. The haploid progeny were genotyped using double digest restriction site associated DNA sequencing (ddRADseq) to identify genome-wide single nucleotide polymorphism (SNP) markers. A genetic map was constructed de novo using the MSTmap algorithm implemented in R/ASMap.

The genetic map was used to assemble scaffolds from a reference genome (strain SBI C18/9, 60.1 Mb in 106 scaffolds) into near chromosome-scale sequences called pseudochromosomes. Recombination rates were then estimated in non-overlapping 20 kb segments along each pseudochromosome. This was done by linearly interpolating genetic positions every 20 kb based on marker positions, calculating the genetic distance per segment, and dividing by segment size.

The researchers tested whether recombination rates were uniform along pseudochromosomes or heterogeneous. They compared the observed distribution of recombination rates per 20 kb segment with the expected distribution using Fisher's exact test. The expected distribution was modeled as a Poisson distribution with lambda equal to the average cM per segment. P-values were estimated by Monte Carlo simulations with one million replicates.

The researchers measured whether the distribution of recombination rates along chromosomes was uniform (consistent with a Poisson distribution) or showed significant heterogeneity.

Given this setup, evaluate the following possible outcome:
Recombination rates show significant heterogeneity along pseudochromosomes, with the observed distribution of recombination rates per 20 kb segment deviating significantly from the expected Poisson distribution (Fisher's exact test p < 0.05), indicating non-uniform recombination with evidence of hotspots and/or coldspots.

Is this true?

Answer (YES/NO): YES